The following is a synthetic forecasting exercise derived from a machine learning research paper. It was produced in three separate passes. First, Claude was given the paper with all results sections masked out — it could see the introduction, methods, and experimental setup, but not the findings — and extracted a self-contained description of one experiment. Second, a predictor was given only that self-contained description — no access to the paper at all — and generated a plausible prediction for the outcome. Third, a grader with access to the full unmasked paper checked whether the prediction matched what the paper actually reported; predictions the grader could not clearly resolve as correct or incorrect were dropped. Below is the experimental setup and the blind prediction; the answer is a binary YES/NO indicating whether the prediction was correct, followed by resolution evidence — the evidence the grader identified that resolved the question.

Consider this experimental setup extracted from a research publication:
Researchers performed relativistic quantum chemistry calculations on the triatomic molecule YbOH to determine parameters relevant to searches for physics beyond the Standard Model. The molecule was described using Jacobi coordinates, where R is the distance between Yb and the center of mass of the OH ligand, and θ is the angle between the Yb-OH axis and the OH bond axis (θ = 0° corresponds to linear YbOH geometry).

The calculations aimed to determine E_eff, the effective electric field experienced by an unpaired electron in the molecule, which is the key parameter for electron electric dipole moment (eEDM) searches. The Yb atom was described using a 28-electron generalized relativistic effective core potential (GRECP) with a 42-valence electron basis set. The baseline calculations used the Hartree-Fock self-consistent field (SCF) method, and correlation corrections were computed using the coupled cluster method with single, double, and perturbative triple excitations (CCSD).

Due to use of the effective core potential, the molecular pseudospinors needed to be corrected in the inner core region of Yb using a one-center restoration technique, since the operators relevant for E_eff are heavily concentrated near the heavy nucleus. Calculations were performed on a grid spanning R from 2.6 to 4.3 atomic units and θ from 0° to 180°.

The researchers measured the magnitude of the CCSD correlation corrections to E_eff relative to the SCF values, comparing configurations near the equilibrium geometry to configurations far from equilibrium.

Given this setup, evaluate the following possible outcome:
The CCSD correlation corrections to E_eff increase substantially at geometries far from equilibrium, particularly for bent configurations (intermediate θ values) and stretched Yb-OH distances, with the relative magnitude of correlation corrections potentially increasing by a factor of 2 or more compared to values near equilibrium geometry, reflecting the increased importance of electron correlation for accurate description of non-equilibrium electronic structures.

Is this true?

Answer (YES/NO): YES